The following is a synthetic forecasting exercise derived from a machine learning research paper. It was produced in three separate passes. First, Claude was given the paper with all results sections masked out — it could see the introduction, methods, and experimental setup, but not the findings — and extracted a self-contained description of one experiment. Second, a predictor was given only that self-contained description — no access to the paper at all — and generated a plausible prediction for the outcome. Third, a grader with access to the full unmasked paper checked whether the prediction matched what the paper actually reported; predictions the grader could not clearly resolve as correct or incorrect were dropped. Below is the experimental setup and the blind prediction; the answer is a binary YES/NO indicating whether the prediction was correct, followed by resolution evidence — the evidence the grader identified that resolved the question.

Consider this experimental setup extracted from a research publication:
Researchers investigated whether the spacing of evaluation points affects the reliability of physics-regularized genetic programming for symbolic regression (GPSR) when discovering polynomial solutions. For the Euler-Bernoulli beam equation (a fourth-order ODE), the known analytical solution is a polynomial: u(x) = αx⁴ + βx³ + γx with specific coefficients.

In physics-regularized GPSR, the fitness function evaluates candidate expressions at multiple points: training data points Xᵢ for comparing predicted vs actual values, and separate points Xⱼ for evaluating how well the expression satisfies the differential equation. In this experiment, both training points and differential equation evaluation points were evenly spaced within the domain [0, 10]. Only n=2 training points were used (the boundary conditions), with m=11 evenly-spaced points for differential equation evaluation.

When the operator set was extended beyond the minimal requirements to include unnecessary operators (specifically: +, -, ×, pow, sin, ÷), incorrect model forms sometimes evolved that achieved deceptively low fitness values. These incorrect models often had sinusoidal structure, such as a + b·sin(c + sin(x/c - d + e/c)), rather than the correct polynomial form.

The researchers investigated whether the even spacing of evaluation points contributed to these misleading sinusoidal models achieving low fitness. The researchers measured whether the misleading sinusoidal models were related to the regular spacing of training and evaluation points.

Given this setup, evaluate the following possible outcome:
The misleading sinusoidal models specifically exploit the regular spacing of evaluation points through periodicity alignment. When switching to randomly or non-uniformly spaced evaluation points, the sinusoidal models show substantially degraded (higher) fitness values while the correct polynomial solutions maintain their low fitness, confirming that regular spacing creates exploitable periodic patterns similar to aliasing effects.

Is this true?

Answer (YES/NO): YES